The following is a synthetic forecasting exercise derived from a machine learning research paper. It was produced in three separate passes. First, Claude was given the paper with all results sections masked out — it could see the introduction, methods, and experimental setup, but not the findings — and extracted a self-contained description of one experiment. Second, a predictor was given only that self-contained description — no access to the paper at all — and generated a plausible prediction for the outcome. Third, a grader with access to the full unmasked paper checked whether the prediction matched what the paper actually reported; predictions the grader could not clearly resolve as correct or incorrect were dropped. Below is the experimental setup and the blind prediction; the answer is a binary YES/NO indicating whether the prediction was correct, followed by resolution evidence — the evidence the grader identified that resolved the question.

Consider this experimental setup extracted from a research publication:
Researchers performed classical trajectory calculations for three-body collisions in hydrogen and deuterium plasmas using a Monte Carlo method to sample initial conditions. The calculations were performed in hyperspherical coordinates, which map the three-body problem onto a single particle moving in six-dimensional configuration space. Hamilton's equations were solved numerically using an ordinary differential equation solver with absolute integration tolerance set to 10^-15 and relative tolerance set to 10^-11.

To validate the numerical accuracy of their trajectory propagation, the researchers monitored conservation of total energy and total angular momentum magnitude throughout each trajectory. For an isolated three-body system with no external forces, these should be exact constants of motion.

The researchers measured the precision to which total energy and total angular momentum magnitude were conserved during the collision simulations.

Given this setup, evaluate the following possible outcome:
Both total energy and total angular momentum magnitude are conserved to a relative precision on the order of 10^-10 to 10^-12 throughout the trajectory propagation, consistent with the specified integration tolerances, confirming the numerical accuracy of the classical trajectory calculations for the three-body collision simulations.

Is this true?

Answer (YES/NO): NO